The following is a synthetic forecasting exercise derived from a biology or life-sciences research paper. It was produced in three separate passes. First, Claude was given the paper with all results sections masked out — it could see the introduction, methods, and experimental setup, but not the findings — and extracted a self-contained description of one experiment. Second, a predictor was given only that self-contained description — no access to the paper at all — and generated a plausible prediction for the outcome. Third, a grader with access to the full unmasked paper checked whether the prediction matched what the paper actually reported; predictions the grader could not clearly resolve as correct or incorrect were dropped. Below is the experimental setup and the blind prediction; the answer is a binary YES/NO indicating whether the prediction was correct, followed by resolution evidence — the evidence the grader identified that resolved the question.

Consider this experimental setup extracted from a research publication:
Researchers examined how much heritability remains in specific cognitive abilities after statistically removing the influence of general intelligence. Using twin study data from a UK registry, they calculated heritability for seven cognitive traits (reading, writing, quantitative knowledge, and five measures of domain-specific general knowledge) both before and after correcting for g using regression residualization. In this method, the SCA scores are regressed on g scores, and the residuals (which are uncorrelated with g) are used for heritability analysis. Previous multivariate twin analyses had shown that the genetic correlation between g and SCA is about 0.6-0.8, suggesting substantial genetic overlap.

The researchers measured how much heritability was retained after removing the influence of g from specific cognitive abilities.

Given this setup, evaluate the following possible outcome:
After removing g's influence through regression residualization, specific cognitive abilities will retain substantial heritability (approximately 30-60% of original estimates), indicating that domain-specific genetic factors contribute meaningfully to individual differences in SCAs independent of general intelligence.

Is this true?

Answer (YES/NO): NO